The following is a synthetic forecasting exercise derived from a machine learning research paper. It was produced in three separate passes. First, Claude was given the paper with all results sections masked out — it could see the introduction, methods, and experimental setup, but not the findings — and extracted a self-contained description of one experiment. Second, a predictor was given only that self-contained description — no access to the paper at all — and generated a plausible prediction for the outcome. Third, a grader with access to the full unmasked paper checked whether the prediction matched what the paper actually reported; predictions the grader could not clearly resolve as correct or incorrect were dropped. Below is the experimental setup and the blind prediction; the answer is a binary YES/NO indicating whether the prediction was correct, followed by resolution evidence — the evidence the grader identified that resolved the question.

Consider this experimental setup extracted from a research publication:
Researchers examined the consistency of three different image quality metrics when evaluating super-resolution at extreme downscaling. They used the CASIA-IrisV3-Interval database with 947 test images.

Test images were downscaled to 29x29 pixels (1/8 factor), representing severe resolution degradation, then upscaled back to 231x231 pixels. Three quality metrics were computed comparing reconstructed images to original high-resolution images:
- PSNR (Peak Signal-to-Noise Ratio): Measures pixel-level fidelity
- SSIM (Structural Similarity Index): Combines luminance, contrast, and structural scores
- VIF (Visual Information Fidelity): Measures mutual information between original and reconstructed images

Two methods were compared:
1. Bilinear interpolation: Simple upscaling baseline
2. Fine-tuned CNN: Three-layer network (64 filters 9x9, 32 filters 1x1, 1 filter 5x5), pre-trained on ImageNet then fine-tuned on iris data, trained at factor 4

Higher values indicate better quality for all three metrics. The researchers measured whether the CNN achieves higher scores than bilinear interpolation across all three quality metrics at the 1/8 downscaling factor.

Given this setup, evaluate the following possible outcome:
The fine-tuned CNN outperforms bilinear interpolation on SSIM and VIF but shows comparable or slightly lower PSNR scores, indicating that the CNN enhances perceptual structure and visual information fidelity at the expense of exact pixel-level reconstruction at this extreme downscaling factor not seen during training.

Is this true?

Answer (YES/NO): NO